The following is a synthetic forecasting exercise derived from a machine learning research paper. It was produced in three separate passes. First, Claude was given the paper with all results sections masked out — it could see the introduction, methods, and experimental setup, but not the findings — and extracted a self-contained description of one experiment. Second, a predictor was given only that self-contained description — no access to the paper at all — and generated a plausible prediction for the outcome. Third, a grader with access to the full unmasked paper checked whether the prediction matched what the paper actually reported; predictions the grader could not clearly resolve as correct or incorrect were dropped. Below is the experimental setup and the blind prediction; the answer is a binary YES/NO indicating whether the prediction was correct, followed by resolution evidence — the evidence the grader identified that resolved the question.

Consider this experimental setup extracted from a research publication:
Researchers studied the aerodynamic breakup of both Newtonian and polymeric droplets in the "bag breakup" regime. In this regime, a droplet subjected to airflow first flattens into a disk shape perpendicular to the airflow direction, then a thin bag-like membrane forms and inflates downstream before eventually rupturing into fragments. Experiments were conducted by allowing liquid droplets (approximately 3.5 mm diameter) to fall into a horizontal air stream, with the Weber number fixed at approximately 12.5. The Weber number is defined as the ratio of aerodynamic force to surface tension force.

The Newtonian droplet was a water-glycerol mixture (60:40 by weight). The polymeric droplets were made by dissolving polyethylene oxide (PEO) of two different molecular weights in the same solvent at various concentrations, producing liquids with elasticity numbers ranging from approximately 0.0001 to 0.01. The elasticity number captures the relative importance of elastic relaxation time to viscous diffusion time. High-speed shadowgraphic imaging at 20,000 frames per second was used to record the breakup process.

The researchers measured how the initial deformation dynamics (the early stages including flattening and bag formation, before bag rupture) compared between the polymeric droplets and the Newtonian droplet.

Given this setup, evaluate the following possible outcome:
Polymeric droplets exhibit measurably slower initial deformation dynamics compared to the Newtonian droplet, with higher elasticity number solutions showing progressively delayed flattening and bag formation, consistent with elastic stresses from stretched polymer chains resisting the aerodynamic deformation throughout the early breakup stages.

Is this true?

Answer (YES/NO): NO